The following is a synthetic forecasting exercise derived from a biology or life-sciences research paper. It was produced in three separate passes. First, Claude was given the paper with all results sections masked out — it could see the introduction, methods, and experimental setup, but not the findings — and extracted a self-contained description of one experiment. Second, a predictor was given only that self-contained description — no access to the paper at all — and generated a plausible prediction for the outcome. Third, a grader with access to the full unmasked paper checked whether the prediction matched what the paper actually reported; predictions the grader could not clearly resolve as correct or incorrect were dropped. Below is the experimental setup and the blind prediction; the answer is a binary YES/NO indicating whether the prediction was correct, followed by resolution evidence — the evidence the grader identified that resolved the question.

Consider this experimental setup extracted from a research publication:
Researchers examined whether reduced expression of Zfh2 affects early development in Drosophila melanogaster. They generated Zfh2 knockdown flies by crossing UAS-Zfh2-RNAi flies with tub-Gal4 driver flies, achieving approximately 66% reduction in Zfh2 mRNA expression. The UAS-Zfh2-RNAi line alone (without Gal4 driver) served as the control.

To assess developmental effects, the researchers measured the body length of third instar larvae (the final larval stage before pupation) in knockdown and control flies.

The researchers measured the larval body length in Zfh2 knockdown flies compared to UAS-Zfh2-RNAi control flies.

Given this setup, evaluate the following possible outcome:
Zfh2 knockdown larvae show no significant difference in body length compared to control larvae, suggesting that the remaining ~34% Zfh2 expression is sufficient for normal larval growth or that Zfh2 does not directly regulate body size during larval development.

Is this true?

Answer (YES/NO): YES